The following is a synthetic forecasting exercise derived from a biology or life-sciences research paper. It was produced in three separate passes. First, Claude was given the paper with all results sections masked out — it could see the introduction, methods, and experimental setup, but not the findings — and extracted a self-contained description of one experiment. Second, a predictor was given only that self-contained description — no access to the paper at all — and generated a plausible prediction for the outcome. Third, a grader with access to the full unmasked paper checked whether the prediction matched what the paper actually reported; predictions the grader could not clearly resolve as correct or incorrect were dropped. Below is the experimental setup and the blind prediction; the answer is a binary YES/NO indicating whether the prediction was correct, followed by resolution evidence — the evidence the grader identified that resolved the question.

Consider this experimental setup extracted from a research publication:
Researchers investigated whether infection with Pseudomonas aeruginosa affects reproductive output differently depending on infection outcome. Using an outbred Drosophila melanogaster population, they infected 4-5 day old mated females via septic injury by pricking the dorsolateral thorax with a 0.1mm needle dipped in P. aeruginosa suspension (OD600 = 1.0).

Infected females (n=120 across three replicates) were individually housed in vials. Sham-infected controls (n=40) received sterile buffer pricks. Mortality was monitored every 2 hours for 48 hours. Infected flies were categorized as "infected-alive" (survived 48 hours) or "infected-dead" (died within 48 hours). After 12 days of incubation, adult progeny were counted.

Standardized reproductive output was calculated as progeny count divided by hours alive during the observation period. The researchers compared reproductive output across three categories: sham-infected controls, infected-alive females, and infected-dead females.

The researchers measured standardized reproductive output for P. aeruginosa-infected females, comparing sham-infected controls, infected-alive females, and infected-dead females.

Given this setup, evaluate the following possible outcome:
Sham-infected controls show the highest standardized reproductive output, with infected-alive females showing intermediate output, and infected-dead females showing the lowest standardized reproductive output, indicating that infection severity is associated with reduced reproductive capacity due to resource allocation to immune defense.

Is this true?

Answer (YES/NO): NO